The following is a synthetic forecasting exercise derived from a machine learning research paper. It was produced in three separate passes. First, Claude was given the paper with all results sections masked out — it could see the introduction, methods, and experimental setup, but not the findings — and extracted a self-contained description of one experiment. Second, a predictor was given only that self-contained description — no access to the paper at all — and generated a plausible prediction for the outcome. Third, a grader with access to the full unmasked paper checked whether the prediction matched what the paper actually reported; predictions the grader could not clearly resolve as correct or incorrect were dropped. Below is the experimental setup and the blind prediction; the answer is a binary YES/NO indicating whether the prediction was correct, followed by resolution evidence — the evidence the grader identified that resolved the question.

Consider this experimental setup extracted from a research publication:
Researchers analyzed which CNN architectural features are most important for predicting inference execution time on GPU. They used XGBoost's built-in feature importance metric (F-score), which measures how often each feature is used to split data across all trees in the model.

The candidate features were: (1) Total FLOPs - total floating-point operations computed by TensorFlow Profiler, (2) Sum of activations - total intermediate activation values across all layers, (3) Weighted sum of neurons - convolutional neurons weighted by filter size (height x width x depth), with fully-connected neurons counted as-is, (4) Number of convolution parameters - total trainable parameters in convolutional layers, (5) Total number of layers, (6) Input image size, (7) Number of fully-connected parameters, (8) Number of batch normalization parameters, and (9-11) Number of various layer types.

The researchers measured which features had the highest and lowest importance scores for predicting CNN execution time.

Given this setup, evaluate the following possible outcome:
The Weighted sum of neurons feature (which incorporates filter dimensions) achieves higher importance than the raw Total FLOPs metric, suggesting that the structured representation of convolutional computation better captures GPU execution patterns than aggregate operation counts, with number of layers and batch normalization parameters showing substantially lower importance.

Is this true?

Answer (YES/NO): NO